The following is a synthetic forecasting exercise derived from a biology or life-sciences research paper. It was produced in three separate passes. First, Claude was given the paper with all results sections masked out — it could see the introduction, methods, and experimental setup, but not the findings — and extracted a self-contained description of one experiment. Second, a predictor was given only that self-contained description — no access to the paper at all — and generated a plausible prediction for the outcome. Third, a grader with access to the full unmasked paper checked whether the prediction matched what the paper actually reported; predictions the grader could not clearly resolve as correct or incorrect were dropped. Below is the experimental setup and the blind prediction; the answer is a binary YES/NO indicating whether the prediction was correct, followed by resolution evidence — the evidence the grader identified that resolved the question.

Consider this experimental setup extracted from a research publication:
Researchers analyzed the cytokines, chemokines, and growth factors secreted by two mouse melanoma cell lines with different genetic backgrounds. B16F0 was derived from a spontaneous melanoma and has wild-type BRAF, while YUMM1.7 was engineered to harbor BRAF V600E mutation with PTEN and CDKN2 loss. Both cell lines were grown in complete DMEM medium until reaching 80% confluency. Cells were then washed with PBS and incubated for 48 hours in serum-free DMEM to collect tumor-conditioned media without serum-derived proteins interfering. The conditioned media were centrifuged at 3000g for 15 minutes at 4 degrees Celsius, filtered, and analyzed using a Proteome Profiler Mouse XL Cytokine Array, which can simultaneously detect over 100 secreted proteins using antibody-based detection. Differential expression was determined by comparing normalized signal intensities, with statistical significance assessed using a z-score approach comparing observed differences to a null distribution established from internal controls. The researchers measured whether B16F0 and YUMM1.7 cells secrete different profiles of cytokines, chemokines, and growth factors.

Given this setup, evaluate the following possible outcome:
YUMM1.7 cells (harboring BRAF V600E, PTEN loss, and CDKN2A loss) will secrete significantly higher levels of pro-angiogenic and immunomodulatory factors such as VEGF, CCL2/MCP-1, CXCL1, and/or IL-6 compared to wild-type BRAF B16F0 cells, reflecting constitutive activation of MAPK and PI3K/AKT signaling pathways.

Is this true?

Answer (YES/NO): NO